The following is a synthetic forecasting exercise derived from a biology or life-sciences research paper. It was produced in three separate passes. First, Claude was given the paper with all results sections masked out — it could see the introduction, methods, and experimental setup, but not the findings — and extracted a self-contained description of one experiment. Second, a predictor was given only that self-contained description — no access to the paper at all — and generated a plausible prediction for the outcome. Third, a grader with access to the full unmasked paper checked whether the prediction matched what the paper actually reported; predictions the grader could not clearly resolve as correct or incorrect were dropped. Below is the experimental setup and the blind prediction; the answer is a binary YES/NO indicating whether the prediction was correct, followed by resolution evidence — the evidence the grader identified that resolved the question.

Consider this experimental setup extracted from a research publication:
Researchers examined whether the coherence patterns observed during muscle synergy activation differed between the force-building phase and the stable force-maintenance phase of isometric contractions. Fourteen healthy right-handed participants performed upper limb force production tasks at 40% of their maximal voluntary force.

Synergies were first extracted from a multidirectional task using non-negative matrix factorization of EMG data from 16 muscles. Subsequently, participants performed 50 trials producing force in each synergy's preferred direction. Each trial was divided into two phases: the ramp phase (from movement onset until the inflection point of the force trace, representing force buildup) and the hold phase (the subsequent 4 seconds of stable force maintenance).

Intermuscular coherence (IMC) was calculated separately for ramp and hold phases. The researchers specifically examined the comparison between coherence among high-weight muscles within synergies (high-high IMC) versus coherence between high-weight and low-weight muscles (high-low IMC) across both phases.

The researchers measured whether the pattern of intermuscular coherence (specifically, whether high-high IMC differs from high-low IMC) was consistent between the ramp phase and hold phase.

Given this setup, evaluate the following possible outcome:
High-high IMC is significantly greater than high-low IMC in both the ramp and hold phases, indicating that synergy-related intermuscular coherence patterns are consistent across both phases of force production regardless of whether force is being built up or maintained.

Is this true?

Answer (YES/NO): YES